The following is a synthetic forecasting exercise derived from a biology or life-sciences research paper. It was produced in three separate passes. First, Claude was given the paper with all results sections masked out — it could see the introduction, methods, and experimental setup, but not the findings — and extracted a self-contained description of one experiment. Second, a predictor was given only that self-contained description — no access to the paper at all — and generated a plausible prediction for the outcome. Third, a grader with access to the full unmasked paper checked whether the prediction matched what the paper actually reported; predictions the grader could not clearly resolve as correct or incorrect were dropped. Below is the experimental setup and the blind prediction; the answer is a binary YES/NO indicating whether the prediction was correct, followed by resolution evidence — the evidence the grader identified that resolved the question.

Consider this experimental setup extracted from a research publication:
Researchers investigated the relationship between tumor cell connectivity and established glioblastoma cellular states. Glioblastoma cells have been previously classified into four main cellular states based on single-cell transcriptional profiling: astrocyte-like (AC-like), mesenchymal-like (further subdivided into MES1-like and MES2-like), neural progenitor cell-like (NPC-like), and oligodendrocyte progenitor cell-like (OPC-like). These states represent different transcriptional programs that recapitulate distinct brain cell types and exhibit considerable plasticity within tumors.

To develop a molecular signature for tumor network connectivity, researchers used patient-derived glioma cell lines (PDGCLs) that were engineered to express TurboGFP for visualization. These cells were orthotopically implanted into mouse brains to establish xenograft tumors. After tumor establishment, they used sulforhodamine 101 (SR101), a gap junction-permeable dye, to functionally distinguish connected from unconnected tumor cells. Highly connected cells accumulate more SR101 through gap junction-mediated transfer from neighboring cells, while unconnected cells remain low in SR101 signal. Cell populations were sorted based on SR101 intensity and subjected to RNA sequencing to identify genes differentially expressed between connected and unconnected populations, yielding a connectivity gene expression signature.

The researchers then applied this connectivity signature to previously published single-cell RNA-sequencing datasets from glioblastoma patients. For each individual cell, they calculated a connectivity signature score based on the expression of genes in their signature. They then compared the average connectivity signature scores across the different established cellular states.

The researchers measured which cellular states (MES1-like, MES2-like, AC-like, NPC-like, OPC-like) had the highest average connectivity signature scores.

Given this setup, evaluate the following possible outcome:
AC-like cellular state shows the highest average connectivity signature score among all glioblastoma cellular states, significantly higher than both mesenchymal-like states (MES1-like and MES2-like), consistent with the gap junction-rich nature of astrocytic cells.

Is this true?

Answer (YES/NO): NO